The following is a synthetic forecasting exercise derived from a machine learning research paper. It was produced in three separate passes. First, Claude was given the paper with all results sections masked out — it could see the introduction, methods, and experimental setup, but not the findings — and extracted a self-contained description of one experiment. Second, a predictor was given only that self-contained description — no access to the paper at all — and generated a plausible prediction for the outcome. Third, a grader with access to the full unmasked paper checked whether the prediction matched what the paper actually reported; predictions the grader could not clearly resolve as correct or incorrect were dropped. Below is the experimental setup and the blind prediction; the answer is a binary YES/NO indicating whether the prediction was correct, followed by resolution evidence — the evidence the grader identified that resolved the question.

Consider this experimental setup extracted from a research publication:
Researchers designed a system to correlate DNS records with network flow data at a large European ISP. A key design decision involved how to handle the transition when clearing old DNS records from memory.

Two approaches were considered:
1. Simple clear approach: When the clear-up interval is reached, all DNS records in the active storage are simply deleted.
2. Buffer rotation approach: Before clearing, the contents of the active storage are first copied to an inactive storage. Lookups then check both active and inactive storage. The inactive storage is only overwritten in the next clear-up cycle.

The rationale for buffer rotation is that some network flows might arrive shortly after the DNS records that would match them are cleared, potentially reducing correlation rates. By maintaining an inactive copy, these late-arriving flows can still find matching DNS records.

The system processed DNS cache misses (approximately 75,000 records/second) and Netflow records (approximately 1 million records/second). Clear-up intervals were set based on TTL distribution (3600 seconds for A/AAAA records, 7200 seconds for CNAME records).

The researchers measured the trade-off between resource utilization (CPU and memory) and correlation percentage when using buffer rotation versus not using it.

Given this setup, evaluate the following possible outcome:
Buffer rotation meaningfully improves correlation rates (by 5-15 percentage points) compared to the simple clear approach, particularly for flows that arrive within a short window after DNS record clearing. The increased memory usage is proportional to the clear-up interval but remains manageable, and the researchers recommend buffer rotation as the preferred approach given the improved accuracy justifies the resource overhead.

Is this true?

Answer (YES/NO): NO